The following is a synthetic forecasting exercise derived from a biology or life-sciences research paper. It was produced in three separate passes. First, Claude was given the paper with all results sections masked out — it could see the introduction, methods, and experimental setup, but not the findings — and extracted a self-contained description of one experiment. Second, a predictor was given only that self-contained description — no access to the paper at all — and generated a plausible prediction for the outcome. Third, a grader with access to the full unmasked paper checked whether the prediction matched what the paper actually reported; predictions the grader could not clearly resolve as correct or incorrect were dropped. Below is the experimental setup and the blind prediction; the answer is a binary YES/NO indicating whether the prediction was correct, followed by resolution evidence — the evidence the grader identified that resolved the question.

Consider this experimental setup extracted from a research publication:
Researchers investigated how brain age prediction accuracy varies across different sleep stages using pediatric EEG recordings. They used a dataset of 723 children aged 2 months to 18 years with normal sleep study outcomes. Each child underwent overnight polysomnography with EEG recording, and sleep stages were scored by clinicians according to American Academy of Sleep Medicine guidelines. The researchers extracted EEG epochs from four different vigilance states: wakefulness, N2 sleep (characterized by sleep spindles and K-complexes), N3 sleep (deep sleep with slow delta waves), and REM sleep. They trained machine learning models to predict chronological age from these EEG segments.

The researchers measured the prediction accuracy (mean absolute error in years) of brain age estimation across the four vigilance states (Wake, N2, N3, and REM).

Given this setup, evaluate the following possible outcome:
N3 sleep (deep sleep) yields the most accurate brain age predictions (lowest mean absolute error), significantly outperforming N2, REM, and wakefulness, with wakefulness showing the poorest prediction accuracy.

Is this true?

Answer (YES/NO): NO